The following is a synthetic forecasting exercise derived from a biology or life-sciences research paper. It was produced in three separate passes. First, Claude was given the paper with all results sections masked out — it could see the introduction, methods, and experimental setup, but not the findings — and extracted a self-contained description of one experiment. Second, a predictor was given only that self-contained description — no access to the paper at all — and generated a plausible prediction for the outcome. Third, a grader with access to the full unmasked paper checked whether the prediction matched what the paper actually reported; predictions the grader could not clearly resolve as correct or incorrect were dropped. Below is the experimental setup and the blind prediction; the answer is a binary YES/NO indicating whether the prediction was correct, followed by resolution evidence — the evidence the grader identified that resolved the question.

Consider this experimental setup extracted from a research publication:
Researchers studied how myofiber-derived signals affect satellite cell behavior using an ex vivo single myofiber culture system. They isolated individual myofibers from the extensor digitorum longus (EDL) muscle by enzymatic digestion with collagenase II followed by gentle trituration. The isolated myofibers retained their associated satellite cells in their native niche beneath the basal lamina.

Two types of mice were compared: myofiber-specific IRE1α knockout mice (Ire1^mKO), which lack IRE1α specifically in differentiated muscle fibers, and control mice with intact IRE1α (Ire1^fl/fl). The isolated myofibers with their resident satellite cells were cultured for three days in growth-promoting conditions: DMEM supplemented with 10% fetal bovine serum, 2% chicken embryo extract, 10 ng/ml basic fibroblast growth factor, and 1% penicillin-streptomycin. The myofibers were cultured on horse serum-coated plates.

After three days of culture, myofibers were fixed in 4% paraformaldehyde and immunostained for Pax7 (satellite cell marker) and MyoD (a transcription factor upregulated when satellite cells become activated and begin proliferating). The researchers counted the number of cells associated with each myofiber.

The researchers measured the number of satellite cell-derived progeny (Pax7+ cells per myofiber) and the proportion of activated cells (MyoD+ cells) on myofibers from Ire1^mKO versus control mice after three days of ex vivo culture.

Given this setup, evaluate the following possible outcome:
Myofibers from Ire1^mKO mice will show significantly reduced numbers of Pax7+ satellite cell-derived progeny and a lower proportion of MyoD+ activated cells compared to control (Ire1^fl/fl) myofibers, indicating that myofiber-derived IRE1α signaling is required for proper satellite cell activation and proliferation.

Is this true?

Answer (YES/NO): NO